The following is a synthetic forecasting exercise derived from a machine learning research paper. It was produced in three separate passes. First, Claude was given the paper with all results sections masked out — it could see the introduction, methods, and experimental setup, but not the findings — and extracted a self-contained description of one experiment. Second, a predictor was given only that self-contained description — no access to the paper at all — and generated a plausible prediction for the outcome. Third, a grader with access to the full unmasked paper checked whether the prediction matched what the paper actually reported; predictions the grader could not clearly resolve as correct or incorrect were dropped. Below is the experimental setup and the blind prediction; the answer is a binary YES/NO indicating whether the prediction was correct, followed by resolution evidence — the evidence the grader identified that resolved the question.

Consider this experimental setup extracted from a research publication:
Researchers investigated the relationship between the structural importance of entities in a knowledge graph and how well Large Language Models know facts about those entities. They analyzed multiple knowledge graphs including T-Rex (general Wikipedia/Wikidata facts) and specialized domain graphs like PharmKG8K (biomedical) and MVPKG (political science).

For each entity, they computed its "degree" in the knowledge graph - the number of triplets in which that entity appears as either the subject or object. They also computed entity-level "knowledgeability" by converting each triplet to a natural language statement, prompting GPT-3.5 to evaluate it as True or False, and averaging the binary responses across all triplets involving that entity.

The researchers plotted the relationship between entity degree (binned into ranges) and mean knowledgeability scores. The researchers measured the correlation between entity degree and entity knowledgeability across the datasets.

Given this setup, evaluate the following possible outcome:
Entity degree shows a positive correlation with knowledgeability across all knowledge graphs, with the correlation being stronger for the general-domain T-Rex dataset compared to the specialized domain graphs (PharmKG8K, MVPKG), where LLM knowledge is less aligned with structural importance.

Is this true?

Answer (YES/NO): NO